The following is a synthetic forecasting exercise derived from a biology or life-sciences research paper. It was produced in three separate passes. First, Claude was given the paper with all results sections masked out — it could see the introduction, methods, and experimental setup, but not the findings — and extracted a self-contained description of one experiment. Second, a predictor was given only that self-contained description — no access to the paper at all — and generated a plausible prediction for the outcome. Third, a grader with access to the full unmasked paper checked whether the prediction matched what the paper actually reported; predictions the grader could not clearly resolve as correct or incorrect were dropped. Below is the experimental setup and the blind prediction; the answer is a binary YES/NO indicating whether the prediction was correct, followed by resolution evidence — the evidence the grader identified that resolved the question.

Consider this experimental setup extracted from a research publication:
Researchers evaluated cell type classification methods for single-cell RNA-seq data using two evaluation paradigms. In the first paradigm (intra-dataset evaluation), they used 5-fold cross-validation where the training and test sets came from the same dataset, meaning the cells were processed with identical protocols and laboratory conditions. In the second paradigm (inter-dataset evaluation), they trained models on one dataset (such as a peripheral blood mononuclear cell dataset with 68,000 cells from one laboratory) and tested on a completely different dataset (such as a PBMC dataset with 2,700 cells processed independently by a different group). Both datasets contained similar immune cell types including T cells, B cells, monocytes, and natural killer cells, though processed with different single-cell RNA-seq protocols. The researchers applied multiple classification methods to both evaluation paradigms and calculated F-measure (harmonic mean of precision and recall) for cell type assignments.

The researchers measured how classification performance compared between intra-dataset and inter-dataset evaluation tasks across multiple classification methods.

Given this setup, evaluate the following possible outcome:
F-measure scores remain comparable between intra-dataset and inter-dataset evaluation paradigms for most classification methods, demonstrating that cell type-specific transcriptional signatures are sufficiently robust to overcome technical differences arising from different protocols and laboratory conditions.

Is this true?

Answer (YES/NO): NO